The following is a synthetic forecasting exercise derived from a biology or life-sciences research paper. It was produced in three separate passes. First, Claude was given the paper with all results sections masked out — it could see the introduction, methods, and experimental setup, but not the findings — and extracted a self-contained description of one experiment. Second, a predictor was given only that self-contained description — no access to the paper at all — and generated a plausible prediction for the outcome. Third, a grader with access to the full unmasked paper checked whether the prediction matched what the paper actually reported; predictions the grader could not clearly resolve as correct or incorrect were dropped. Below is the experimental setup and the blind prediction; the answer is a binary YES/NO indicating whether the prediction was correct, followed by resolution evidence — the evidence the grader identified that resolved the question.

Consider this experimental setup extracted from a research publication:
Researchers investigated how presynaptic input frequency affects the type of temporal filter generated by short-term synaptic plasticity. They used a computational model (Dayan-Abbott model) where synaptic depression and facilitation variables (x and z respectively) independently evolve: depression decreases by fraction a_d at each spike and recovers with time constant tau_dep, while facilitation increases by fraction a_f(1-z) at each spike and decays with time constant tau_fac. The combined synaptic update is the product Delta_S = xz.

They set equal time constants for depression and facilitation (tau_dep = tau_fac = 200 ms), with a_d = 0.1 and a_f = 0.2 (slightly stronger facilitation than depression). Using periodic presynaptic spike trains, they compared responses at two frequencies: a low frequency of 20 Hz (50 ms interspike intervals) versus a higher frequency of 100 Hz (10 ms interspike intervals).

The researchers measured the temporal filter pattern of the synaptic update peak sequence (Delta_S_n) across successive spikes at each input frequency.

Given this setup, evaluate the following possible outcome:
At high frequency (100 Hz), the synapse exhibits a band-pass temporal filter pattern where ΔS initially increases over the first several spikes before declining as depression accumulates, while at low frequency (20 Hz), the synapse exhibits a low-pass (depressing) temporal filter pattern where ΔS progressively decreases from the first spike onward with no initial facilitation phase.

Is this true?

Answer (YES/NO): NO